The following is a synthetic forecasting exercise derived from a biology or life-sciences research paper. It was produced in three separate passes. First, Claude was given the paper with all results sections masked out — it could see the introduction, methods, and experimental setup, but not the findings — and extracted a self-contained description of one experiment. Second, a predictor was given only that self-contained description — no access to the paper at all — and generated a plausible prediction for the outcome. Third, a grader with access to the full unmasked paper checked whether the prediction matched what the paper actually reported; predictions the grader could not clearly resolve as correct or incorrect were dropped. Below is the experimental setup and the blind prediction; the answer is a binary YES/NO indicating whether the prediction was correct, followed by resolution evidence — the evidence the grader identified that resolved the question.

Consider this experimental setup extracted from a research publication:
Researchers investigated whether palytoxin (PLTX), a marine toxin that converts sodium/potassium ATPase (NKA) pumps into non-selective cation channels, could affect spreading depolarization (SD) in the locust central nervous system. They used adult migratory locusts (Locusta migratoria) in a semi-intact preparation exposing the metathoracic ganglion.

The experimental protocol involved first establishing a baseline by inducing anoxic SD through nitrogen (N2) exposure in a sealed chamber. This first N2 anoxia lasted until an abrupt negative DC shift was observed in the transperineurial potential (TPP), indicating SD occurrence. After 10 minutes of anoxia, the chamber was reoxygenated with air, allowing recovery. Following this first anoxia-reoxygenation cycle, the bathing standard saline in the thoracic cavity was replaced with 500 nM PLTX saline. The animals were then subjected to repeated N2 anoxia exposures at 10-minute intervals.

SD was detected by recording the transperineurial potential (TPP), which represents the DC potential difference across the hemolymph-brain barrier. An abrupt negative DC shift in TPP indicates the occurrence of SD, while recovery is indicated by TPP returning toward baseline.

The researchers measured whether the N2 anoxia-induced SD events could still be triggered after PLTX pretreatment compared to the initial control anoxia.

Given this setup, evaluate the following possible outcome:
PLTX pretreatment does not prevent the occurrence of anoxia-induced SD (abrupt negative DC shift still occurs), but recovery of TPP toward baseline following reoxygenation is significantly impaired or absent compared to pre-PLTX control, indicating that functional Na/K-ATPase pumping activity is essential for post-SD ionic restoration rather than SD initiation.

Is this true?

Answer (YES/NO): NO